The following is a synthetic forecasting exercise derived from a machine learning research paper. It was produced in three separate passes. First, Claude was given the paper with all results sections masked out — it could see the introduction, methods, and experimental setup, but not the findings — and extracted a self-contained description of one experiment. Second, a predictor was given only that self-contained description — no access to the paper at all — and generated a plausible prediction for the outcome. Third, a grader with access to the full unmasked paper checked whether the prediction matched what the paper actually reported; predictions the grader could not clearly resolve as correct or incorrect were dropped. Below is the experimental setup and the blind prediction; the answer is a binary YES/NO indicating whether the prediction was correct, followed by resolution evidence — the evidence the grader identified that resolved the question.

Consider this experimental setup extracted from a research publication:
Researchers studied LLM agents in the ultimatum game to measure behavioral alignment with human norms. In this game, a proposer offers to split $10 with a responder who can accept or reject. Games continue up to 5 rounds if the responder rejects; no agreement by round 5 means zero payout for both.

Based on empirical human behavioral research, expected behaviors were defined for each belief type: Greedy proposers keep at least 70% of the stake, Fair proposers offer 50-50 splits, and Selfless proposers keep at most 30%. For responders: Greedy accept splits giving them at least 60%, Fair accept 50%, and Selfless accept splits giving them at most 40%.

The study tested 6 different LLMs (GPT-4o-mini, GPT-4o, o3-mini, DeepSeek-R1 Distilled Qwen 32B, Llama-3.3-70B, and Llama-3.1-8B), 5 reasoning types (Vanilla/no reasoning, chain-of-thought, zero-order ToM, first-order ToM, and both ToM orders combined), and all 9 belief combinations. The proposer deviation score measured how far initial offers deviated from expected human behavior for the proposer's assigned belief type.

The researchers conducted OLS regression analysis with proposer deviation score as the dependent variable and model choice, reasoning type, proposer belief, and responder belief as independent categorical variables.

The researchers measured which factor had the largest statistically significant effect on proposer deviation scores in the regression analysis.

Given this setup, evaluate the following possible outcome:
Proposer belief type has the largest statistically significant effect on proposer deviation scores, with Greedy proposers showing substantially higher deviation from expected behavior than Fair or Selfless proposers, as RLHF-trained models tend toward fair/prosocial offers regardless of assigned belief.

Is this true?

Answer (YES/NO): NO